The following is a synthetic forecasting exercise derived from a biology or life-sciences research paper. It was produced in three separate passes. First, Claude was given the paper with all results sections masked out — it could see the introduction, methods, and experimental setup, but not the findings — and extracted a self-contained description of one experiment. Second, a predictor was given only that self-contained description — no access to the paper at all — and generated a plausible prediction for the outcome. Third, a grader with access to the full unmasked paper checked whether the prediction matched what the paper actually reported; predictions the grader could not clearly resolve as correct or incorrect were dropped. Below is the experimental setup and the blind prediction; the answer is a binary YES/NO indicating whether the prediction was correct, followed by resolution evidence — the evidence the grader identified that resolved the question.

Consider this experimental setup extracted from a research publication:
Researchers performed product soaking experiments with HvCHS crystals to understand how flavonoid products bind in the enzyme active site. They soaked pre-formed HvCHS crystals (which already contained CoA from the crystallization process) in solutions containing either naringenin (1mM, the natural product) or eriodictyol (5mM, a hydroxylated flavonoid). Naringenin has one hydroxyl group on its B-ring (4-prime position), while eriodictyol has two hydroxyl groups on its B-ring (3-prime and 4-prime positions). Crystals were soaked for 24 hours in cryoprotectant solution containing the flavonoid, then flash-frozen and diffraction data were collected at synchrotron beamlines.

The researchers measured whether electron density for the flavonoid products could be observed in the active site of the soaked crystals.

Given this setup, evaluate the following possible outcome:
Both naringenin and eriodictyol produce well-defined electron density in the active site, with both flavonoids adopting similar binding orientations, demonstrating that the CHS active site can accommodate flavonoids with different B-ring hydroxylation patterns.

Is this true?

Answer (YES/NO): YES